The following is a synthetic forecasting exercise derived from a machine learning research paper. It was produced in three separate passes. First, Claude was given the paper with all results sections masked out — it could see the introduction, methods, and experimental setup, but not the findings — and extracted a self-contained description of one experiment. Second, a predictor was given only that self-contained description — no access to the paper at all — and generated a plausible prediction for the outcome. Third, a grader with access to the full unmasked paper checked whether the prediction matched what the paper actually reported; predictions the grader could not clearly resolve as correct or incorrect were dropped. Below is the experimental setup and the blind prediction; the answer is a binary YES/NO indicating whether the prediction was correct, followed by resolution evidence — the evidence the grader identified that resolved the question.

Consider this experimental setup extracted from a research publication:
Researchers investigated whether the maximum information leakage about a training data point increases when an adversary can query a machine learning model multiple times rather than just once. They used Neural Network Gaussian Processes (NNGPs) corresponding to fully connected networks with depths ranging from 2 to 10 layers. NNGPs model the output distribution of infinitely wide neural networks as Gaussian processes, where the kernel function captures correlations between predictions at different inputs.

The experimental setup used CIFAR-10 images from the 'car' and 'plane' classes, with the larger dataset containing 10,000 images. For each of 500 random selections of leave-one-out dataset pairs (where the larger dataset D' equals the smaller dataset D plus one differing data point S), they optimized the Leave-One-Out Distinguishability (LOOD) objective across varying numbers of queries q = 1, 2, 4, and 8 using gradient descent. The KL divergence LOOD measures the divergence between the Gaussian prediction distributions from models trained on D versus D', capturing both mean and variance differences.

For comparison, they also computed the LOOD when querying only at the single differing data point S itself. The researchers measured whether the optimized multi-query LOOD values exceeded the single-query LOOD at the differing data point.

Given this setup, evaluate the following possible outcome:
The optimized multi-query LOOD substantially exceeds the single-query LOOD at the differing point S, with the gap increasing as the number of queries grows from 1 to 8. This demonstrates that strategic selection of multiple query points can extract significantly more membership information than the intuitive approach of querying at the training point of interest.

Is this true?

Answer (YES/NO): NO